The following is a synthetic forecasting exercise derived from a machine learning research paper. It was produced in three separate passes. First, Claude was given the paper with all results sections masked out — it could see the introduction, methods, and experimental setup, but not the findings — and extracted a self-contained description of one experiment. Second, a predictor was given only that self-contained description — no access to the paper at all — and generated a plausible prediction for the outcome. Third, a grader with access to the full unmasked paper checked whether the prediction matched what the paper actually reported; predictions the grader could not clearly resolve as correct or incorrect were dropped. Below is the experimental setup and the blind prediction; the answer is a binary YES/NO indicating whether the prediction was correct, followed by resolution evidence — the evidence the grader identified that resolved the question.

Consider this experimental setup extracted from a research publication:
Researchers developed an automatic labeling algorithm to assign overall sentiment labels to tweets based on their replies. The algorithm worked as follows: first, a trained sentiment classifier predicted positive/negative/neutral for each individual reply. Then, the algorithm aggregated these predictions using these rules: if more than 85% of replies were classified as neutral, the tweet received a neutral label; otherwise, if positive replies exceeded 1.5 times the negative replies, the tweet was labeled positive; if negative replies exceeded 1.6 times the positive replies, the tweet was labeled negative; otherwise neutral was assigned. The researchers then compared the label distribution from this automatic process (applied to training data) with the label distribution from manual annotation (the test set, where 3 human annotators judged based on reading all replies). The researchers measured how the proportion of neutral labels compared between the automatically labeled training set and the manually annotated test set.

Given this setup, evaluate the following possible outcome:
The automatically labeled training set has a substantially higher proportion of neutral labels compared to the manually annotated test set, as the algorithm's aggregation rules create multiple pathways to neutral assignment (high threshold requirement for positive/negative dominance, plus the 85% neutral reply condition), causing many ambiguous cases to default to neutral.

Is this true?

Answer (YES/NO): YES